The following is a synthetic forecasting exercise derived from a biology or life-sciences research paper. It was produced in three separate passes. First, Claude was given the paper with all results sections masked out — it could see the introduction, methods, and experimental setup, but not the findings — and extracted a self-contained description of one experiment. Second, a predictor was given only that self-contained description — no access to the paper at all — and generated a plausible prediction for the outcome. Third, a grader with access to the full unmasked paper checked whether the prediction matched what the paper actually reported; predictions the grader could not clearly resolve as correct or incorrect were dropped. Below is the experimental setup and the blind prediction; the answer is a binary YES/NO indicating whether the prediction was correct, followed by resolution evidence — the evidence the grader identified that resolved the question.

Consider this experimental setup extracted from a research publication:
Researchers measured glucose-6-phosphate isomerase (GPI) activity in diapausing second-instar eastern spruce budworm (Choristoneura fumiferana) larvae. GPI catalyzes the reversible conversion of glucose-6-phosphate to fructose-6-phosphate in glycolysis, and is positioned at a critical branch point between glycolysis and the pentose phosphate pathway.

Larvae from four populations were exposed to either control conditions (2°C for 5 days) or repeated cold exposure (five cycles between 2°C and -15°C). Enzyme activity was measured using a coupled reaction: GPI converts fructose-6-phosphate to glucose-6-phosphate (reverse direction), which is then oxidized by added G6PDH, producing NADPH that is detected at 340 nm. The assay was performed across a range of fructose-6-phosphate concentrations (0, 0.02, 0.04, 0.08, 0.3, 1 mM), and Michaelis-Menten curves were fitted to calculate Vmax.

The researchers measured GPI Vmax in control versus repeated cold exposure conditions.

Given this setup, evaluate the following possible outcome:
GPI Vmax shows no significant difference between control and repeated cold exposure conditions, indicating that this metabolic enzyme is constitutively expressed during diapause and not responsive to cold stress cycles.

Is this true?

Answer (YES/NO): NO